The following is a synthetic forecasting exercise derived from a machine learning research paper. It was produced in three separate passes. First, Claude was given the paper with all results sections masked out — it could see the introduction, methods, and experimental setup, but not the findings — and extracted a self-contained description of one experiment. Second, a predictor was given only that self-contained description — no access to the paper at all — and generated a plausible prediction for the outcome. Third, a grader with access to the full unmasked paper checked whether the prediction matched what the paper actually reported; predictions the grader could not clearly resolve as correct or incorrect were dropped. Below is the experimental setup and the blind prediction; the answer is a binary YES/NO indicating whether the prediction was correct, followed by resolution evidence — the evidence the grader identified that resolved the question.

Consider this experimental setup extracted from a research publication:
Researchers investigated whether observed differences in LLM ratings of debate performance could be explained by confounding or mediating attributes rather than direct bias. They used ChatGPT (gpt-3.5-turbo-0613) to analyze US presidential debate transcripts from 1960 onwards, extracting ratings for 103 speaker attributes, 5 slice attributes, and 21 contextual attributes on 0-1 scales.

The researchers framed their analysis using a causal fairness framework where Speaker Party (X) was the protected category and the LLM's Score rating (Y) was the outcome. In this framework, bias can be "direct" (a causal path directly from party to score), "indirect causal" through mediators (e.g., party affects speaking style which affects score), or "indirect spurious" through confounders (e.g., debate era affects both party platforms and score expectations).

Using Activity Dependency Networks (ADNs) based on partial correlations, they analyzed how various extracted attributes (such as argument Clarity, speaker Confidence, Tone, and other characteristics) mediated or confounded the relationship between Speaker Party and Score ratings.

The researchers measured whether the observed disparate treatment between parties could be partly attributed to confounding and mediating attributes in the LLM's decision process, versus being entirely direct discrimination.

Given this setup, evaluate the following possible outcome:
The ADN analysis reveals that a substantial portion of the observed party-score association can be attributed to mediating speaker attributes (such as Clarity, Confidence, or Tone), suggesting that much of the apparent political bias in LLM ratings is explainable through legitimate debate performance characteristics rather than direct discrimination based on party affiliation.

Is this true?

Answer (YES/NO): YES